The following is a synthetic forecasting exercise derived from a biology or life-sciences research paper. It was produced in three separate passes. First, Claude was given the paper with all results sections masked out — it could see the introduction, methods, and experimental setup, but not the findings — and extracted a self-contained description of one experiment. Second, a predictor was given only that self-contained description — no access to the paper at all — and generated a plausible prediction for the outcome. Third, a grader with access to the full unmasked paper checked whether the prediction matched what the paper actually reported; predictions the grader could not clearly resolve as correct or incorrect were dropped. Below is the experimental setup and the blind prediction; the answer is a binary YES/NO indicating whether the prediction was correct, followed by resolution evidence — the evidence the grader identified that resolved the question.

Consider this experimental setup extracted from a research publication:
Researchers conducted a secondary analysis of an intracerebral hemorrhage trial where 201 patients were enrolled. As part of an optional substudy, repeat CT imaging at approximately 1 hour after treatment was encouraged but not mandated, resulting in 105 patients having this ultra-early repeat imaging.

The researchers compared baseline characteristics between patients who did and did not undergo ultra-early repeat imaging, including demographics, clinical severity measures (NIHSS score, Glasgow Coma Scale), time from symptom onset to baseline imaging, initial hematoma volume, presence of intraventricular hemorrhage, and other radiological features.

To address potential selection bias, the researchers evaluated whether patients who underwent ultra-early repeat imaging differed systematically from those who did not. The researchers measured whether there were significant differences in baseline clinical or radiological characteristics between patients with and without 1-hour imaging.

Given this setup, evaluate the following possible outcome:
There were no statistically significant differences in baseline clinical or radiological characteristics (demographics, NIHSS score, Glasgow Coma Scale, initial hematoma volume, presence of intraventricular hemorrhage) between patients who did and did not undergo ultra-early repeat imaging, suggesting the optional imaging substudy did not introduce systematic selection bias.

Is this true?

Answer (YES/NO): NO